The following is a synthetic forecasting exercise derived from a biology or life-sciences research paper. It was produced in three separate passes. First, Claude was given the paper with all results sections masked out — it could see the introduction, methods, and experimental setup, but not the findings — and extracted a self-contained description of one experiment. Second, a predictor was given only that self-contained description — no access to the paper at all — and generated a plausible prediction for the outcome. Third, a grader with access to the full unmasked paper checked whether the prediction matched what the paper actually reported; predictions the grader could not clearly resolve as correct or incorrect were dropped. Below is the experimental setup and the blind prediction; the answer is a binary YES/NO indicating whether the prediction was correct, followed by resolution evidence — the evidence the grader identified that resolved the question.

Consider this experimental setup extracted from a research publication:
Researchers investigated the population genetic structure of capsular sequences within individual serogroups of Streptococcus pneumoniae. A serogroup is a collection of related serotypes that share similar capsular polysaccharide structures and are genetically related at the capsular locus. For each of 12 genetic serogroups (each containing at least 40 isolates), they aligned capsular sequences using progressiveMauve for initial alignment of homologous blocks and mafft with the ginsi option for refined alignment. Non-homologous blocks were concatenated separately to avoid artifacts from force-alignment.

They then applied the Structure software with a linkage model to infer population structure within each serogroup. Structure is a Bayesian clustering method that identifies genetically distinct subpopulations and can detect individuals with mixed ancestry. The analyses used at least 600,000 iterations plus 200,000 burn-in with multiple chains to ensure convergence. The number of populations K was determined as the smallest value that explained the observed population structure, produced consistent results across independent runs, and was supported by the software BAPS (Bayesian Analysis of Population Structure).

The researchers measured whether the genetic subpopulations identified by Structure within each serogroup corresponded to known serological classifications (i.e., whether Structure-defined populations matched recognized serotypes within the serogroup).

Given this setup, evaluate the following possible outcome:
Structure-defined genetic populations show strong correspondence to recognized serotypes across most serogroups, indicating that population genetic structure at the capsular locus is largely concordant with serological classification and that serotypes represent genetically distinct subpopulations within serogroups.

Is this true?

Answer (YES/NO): NO